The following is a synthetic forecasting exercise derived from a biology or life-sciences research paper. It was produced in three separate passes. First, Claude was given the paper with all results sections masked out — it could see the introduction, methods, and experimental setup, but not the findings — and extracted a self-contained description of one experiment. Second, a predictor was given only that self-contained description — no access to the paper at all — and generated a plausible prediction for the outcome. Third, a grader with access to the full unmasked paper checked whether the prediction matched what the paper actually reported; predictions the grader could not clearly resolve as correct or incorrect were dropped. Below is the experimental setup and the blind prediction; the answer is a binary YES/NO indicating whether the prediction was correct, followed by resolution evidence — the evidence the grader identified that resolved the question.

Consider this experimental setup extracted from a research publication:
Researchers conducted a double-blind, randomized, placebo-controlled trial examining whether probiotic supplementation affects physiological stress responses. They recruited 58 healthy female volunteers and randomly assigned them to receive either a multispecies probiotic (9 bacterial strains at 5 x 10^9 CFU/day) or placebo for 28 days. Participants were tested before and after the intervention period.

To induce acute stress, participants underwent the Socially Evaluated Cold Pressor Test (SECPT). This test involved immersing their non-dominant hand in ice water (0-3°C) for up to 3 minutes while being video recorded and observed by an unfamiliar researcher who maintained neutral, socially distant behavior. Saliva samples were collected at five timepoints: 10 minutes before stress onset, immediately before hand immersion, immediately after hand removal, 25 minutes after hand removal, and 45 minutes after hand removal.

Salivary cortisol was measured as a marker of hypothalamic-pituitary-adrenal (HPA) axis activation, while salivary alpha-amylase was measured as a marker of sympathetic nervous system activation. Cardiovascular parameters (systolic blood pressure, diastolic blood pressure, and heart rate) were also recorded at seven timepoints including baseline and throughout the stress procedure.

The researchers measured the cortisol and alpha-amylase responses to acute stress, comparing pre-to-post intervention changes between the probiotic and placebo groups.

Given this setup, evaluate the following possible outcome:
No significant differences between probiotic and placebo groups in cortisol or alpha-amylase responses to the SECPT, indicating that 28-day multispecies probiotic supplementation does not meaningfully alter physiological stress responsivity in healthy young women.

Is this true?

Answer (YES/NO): YES